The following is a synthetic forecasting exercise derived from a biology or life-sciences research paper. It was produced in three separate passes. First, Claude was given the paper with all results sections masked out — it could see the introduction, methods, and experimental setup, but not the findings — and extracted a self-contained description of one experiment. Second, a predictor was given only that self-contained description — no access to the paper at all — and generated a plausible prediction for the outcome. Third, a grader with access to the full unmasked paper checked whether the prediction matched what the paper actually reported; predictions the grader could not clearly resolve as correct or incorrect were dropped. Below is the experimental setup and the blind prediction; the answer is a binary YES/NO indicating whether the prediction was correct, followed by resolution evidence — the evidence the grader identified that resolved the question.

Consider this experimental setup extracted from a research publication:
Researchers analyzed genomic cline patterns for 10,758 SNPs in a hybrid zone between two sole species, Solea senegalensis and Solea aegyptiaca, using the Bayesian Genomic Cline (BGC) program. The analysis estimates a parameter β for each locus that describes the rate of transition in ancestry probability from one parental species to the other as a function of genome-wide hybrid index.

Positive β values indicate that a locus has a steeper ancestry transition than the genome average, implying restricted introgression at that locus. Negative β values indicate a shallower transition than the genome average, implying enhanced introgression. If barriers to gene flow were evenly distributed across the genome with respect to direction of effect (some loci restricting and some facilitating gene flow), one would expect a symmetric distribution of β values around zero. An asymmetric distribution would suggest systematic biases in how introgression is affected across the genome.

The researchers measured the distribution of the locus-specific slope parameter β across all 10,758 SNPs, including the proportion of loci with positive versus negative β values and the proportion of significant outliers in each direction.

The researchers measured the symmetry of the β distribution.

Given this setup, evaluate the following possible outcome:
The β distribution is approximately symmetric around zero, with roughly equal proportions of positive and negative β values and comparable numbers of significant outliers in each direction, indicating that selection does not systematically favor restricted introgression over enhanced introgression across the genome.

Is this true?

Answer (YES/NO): YES